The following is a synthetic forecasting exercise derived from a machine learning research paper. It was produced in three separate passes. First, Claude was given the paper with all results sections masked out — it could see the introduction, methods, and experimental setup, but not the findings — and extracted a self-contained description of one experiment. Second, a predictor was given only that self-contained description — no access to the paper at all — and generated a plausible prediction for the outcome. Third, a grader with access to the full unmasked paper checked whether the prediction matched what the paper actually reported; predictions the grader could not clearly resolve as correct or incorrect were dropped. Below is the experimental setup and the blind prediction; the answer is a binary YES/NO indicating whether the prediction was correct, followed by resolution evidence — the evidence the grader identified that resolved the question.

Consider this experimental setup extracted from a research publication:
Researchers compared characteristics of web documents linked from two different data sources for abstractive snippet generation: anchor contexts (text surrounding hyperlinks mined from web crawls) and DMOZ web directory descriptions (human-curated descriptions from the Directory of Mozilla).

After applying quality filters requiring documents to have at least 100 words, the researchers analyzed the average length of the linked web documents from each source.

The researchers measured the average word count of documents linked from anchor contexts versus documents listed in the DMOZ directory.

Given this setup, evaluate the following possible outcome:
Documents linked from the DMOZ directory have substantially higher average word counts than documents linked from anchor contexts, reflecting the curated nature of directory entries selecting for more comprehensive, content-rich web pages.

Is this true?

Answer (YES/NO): NO